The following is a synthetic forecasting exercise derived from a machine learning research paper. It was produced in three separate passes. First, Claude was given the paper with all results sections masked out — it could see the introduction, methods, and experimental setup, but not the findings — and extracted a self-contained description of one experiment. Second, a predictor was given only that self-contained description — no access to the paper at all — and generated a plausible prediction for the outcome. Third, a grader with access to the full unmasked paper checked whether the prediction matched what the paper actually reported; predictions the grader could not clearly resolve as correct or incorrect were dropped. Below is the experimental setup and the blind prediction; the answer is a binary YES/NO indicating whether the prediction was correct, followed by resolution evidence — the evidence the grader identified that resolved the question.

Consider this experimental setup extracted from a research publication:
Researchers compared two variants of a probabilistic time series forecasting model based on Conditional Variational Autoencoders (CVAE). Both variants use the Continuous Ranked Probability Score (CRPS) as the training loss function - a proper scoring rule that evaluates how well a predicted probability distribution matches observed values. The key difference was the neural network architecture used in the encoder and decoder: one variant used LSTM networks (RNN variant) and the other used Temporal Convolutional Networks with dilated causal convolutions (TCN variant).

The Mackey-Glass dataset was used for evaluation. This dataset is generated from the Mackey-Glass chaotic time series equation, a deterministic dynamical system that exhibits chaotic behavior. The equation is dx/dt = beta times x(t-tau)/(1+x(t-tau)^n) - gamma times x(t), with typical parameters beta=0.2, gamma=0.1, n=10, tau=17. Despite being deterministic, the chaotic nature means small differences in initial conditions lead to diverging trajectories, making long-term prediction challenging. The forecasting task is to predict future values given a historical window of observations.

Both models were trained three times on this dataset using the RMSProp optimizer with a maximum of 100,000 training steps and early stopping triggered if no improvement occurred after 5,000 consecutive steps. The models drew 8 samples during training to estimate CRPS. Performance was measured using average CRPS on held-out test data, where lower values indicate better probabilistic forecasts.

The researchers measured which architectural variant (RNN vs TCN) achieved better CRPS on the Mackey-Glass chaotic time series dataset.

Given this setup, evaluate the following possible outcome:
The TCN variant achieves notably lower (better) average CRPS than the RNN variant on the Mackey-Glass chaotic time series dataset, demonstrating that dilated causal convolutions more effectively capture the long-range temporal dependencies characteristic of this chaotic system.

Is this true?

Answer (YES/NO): YES